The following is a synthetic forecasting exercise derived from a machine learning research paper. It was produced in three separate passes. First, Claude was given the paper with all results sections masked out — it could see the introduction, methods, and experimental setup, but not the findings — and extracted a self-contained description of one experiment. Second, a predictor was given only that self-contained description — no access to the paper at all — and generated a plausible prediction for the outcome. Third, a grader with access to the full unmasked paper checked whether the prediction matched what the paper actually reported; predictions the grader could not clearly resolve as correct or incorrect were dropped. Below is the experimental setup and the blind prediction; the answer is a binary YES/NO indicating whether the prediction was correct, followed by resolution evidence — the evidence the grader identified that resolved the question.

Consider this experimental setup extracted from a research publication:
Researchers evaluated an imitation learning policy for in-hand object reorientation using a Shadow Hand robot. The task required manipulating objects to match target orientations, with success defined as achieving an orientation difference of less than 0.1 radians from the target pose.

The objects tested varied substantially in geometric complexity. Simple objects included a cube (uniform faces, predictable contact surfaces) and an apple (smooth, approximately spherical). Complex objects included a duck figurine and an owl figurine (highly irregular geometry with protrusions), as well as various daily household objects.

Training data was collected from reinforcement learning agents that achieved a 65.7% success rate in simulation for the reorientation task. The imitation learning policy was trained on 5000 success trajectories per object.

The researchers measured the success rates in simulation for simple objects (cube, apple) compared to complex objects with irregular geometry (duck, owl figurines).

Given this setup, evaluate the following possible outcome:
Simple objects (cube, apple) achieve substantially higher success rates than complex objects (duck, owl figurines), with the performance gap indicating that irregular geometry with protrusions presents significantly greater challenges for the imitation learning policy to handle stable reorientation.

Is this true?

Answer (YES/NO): YES